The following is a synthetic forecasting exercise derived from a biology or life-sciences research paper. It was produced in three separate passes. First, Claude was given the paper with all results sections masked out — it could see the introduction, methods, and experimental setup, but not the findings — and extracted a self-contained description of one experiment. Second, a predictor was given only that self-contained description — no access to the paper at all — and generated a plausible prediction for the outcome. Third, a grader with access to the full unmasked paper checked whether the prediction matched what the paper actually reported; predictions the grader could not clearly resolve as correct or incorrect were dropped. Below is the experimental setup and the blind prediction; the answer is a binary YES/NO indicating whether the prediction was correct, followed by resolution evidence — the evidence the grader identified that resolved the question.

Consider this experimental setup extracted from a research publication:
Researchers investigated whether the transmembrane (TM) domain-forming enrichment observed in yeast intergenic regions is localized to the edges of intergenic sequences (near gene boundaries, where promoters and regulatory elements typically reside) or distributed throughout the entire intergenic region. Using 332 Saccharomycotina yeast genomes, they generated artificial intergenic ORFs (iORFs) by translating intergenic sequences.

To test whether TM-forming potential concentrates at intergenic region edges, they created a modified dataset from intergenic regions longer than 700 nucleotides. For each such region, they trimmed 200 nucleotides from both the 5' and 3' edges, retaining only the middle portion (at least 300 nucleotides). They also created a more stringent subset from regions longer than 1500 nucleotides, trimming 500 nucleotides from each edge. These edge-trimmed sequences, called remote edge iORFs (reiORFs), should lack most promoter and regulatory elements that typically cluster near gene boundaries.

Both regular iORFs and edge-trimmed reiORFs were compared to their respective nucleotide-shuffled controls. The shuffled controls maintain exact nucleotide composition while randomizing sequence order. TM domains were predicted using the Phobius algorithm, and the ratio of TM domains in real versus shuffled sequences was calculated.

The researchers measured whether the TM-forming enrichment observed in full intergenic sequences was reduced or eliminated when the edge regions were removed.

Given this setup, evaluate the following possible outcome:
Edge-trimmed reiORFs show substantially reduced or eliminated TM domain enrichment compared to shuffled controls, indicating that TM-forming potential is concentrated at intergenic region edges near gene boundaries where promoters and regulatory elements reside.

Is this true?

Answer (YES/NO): NO